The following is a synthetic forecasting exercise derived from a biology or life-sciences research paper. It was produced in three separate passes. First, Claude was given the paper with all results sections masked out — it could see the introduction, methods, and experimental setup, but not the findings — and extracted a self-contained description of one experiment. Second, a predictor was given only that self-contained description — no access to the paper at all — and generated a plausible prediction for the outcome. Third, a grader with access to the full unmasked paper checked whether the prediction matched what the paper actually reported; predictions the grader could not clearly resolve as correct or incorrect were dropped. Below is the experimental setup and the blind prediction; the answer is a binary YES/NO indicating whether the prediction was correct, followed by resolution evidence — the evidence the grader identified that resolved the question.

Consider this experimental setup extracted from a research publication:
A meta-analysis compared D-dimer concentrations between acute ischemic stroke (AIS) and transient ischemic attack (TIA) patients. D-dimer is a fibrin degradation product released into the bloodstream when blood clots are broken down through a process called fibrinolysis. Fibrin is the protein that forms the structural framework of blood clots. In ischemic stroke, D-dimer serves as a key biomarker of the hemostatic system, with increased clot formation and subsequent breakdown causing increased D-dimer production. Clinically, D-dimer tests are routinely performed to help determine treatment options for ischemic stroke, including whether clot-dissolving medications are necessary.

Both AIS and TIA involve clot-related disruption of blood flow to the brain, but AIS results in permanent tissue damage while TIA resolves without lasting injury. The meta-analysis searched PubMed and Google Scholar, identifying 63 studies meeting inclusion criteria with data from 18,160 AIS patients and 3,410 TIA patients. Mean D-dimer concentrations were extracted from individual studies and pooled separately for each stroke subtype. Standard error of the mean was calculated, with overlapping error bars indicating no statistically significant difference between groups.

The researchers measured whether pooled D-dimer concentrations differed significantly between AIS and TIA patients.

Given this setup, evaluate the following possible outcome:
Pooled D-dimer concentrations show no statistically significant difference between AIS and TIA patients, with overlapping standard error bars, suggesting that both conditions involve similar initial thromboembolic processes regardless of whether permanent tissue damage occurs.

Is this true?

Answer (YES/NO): YES